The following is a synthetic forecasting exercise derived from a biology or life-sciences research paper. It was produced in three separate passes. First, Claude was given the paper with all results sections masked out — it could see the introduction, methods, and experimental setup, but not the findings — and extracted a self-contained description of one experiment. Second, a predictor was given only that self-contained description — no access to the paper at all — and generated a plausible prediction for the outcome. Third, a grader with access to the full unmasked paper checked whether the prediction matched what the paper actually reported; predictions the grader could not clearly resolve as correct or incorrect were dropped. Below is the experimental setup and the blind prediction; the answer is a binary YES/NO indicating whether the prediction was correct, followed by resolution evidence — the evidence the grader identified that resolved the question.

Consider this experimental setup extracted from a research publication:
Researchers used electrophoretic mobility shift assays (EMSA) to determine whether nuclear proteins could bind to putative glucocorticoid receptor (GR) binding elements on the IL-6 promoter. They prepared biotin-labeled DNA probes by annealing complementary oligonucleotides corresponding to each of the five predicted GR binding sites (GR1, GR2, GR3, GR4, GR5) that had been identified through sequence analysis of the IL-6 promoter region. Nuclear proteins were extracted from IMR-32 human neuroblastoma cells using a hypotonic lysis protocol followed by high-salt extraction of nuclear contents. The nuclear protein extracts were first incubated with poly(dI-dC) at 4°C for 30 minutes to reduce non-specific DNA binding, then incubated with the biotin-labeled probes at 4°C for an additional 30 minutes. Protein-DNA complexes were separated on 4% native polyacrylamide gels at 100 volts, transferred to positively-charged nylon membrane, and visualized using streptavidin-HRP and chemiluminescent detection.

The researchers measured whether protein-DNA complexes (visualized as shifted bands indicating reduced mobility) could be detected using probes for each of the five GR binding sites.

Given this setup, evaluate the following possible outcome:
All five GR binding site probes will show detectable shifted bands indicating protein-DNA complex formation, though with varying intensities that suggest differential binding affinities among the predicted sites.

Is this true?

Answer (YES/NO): NO